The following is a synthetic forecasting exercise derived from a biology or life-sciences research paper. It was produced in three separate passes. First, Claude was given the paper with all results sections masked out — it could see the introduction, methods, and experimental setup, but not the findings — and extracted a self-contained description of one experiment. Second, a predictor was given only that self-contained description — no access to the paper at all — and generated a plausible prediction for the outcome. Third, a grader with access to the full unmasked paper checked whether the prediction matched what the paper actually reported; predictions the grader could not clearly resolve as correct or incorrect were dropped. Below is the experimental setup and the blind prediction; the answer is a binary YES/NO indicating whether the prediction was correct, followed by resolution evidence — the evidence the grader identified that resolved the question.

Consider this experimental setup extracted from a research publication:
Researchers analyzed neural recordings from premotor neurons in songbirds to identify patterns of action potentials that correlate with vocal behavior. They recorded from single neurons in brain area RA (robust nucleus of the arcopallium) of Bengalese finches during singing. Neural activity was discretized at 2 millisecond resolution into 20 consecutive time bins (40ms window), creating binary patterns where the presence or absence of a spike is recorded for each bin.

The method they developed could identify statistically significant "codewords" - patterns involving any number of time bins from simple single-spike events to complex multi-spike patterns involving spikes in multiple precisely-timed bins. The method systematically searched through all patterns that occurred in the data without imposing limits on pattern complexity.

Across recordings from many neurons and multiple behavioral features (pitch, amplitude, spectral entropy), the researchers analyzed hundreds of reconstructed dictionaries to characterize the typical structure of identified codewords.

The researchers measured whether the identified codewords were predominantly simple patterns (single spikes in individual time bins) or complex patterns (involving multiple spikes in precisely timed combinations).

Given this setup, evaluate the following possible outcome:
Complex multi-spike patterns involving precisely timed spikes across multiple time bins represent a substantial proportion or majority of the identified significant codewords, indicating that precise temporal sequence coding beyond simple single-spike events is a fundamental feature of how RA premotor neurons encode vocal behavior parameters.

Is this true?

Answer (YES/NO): YES